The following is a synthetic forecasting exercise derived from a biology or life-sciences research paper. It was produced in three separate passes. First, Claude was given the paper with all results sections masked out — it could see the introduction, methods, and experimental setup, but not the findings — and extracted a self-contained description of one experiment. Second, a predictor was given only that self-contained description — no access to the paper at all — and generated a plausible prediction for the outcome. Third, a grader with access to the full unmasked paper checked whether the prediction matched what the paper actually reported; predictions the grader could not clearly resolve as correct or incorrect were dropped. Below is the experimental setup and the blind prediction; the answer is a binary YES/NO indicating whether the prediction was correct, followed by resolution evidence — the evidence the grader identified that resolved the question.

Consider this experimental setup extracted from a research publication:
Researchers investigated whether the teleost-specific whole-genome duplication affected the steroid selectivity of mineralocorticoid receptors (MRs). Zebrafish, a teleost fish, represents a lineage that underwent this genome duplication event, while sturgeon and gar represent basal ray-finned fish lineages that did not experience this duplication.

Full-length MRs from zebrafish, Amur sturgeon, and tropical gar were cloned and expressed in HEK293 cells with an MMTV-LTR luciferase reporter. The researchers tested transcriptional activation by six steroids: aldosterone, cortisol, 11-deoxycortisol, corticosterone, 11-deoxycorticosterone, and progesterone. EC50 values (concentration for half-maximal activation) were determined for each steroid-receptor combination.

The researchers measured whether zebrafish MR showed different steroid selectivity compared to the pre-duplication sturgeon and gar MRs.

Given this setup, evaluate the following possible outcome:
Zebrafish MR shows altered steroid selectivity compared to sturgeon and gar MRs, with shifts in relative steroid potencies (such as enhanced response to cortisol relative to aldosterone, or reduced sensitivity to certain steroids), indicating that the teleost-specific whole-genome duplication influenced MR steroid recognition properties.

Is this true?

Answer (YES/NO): NO